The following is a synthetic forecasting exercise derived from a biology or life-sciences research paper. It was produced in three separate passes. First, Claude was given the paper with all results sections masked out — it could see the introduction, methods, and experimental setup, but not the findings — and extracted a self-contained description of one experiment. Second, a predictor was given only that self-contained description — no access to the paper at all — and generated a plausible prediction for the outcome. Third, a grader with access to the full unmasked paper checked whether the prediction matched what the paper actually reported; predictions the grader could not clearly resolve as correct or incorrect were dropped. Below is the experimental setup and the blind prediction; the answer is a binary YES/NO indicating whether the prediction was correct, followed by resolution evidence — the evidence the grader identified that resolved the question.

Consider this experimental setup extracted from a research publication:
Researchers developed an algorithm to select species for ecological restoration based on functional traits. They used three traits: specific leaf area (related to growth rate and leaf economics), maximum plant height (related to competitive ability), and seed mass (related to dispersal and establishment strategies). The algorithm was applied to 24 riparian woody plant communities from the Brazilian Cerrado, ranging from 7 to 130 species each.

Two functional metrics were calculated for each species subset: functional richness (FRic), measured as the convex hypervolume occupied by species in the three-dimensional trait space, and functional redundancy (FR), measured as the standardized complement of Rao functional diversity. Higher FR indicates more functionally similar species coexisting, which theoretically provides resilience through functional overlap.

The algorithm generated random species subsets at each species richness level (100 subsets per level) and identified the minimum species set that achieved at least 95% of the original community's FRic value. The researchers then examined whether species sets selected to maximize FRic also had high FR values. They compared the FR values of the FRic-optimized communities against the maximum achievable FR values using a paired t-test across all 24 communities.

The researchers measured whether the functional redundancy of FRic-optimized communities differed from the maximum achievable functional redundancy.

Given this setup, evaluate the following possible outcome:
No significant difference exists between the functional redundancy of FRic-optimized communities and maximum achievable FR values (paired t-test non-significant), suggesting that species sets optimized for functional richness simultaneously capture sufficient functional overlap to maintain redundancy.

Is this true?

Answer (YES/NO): NO